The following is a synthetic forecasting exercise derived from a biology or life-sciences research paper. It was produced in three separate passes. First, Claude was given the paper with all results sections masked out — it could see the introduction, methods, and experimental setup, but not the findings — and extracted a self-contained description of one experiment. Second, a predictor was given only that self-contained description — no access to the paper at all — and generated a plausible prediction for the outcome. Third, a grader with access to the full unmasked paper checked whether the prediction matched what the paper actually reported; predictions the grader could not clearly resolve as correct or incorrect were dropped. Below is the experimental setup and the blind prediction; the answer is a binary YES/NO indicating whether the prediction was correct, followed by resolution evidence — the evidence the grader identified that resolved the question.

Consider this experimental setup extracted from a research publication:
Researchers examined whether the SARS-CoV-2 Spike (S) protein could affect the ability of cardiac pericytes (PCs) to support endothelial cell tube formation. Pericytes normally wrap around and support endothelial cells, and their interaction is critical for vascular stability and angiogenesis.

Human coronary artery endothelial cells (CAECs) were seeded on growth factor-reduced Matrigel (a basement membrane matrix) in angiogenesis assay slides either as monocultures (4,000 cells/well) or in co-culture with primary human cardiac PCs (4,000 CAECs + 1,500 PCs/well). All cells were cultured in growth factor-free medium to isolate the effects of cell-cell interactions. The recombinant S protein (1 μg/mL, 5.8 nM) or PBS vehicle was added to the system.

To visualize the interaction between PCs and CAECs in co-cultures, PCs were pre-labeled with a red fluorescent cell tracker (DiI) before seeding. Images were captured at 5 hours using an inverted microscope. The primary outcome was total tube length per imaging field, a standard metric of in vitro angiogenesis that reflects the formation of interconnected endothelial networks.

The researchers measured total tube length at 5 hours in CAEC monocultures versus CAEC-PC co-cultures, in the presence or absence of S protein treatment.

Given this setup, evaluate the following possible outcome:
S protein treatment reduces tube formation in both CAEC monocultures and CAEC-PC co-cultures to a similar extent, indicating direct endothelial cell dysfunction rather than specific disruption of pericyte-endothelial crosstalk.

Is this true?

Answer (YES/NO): NO